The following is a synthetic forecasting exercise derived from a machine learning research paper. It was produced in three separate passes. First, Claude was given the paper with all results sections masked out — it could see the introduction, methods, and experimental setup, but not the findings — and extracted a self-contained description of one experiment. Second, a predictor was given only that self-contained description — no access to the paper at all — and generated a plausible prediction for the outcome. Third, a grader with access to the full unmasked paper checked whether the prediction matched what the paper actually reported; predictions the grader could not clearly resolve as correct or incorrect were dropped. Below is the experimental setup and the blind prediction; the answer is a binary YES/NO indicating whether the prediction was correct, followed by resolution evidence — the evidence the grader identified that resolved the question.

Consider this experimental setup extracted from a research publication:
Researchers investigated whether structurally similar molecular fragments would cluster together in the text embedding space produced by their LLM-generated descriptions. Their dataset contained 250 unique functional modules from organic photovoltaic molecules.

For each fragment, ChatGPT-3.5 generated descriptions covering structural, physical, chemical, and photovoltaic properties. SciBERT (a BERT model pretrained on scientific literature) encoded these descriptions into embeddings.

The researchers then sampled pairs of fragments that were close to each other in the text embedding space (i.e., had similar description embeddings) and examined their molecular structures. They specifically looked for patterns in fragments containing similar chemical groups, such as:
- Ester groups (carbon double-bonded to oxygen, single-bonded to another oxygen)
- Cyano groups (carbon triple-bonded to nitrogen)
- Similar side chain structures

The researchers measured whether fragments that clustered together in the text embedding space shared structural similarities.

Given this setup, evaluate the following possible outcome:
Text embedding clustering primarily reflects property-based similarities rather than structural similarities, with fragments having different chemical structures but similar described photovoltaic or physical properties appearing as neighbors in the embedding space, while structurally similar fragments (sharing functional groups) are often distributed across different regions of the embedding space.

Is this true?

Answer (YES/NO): NO